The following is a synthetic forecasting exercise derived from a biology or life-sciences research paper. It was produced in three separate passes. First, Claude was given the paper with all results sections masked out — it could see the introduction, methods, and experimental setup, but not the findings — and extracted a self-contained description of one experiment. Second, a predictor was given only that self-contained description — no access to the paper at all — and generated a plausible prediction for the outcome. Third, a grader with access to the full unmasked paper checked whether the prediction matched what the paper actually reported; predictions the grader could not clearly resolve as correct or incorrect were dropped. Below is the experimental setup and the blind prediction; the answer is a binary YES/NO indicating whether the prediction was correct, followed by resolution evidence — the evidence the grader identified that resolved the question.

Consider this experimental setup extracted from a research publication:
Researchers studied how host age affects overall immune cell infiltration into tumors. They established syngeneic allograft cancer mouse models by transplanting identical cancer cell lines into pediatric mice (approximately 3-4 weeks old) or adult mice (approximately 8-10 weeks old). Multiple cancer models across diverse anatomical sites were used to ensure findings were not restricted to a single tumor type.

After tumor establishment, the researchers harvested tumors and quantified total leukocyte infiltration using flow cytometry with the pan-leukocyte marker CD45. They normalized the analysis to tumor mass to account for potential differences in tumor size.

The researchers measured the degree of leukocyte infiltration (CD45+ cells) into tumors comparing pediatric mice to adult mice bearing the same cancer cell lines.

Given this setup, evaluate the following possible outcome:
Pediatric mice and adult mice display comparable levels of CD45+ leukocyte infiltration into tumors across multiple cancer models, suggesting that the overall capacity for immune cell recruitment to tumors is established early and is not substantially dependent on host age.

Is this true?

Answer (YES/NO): NO